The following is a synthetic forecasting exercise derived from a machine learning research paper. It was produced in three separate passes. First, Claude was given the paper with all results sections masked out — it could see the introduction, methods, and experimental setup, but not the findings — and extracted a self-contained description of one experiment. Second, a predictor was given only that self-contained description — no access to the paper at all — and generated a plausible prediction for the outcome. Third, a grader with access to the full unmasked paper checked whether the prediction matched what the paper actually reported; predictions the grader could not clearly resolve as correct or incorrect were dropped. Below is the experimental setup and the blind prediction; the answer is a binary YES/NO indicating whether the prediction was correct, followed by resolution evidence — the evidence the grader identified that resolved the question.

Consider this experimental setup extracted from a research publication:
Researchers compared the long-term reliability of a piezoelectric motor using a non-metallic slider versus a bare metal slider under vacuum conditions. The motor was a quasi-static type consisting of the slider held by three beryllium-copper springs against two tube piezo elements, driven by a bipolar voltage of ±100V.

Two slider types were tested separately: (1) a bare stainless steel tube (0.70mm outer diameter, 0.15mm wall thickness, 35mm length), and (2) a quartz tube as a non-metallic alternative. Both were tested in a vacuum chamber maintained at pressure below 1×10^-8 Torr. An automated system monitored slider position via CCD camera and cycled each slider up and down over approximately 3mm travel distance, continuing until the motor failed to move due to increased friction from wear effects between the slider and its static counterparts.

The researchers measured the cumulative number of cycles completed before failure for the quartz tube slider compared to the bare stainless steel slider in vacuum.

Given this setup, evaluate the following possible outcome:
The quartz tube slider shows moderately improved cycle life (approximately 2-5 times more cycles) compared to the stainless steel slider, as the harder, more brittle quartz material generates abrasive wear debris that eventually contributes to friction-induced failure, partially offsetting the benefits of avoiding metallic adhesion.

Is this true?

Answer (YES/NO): NO